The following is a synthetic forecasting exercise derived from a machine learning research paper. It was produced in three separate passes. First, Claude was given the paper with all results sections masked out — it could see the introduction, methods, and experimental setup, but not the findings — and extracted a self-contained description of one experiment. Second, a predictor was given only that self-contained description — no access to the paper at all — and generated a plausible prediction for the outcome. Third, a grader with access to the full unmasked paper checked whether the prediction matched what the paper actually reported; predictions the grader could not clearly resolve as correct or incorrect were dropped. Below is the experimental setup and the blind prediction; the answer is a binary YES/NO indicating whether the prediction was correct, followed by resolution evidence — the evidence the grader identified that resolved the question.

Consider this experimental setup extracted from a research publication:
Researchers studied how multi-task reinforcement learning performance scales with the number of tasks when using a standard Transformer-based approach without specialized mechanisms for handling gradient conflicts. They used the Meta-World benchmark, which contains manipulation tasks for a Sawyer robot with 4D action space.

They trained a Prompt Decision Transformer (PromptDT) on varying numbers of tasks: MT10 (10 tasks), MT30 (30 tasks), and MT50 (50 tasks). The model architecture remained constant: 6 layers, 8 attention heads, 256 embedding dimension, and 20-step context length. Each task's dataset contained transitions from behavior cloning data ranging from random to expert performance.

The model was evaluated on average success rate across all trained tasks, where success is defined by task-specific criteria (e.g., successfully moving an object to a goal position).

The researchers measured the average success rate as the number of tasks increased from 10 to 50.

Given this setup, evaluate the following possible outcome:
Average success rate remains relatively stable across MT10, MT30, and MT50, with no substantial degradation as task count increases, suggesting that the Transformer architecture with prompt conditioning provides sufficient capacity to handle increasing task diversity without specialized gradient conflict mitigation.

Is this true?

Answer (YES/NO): NO